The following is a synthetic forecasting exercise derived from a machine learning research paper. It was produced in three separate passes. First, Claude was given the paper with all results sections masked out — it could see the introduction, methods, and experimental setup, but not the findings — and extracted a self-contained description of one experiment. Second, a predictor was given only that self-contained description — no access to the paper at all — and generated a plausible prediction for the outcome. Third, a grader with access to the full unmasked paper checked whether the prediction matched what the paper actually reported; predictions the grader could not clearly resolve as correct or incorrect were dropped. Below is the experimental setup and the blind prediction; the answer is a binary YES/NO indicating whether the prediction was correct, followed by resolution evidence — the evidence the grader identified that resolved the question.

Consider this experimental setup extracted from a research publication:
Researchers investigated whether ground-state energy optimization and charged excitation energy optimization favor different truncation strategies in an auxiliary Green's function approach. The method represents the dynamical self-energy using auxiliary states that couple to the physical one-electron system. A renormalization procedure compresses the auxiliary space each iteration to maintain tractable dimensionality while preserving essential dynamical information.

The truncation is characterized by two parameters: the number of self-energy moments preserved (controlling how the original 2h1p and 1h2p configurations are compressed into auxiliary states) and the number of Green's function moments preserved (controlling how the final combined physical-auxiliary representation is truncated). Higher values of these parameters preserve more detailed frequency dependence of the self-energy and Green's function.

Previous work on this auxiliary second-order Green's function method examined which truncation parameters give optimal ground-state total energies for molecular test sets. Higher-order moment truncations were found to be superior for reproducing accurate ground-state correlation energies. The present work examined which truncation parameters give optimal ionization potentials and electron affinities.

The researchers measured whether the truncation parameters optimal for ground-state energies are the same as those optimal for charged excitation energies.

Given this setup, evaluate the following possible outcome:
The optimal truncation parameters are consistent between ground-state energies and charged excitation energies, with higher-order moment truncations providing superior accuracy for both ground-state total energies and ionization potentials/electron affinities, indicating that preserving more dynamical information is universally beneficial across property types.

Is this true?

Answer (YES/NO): NO